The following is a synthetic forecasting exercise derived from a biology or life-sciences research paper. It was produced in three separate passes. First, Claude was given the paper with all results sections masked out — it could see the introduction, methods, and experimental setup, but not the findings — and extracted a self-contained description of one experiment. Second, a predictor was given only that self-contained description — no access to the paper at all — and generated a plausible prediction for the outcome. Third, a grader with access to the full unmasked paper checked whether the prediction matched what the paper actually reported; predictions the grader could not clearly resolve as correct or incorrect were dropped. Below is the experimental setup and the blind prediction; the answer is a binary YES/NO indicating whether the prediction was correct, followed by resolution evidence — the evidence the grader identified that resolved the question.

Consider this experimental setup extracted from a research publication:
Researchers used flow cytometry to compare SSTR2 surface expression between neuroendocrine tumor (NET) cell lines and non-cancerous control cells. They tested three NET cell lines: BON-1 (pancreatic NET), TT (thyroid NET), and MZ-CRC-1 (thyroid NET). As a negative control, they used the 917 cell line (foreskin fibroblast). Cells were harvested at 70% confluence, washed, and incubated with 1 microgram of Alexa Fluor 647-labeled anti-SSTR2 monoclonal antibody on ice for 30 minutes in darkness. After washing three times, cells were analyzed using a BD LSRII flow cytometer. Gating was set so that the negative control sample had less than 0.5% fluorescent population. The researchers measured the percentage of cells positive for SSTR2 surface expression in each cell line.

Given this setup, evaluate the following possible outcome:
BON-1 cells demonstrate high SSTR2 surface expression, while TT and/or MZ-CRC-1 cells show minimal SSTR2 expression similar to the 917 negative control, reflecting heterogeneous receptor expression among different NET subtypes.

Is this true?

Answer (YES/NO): NO